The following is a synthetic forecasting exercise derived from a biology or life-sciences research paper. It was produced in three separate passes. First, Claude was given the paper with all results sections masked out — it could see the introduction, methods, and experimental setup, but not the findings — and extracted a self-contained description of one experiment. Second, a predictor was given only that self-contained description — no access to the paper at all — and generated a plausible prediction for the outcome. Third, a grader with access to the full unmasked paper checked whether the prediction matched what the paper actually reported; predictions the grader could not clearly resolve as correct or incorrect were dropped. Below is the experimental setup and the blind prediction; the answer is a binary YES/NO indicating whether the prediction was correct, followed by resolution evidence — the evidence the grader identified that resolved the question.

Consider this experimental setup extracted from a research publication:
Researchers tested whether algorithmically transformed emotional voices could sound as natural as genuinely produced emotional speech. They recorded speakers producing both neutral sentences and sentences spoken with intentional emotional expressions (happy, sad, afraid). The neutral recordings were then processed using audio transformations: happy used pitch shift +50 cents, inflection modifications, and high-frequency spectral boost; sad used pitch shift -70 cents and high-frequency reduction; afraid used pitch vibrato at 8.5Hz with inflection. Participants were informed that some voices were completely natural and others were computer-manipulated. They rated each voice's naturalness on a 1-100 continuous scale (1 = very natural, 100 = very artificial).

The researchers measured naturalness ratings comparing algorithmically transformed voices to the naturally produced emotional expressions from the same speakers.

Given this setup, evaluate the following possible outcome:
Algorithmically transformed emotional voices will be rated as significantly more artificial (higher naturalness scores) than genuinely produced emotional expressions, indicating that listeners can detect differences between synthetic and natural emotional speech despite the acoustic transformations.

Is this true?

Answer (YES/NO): NO